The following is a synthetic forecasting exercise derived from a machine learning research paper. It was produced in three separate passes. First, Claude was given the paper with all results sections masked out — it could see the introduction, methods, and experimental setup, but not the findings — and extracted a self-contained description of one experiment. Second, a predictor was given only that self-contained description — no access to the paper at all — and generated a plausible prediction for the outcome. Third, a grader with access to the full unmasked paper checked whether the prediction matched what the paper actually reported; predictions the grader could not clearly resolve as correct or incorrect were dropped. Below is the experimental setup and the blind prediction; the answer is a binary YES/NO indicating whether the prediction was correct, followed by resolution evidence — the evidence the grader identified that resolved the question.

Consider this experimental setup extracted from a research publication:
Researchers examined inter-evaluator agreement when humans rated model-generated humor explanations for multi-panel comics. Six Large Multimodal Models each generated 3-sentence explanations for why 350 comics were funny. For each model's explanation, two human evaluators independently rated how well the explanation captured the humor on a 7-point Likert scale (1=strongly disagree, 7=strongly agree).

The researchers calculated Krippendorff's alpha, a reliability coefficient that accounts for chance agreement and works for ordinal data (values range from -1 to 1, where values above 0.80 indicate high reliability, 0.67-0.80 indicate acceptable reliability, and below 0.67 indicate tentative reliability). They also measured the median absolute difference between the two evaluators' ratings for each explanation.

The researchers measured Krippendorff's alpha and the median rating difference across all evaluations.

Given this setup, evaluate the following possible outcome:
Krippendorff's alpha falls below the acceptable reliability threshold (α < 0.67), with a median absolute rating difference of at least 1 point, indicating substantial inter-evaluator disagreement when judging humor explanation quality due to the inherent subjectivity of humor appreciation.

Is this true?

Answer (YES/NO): NO